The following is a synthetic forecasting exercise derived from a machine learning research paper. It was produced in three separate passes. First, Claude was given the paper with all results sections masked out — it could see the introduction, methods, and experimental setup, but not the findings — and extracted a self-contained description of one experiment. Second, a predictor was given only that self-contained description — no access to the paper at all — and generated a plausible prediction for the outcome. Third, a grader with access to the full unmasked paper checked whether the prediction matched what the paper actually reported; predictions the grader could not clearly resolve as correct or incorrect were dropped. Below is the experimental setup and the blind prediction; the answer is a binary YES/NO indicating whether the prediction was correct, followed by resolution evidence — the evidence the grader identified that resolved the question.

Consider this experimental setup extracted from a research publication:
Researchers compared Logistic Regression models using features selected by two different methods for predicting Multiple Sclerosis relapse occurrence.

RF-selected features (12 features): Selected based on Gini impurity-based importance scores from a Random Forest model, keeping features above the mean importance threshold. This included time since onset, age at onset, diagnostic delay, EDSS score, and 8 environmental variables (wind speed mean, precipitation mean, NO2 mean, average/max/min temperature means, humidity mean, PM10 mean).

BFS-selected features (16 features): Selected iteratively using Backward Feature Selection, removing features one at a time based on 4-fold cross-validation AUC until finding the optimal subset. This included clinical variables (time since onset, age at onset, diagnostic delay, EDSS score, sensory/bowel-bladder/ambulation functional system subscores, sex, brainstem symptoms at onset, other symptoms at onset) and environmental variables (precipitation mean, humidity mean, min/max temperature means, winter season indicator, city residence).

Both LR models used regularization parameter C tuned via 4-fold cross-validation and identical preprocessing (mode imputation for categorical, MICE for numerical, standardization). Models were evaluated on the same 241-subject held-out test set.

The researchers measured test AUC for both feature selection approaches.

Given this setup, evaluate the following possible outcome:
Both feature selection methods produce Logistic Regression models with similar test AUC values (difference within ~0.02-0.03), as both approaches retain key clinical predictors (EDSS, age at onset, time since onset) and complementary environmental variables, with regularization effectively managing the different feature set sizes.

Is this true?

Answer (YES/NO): YES